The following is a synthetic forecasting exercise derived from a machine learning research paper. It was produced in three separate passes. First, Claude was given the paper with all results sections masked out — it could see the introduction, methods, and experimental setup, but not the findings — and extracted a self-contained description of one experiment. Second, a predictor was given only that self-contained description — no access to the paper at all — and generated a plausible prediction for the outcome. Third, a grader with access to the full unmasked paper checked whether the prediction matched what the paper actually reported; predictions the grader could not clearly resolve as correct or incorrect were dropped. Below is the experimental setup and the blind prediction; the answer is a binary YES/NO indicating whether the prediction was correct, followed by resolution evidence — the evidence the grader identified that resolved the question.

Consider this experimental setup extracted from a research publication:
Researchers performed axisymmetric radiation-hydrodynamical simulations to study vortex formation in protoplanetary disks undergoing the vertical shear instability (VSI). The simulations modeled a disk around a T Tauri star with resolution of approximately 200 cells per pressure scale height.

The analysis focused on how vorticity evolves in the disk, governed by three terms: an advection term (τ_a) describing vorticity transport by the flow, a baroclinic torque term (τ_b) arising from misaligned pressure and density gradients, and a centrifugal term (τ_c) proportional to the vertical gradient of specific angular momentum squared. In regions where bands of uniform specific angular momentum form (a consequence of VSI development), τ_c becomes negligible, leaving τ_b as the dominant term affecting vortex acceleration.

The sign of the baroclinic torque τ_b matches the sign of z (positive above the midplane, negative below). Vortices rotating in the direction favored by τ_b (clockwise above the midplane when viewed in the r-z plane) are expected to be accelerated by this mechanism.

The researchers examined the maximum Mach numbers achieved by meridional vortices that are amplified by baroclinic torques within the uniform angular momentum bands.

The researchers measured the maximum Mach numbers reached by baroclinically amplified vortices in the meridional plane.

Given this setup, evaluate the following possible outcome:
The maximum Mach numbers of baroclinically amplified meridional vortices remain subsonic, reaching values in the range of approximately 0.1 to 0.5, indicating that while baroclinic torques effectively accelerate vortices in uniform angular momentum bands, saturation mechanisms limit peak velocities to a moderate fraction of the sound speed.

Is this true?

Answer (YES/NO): YES